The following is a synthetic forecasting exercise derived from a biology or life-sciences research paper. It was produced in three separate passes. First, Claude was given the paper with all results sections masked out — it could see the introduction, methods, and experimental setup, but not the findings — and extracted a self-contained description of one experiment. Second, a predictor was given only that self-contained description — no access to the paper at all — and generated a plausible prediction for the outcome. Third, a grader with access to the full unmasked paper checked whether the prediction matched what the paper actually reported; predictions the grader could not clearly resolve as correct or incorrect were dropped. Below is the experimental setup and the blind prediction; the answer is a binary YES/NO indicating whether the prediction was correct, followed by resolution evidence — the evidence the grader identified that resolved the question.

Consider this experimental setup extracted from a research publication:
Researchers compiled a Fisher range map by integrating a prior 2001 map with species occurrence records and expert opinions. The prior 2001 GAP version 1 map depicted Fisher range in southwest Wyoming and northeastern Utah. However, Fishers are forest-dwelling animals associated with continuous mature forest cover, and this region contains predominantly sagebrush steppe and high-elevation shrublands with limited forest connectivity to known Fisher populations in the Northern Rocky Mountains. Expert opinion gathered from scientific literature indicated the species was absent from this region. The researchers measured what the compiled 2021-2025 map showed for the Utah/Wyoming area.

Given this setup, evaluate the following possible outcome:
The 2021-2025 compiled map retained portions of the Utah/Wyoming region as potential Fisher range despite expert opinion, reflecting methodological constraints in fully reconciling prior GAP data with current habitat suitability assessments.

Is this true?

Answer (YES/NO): NO